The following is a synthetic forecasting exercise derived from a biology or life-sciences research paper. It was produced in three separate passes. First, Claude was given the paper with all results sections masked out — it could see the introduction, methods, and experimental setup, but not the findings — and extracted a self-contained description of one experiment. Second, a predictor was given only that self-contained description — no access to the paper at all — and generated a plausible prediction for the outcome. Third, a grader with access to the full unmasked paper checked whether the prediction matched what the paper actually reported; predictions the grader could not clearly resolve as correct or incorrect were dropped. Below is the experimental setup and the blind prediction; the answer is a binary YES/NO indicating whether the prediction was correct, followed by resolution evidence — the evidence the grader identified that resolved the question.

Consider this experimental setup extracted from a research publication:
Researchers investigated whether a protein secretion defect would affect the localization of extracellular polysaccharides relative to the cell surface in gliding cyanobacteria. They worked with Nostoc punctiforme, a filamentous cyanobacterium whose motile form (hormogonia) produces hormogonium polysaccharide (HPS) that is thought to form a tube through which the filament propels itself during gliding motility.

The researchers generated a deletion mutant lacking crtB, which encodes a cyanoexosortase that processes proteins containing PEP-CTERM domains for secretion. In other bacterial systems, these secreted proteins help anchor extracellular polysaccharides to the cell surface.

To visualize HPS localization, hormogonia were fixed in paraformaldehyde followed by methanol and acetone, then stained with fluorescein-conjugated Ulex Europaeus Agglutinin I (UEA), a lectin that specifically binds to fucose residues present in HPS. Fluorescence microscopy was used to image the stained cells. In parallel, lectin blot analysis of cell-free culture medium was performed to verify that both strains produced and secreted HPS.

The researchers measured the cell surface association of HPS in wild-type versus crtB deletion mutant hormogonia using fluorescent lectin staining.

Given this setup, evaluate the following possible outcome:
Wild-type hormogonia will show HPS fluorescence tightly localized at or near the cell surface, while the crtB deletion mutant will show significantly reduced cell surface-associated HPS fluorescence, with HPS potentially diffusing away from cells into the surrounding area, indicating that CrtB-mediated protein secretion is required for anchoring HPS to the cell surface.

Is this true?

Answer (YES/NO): YES